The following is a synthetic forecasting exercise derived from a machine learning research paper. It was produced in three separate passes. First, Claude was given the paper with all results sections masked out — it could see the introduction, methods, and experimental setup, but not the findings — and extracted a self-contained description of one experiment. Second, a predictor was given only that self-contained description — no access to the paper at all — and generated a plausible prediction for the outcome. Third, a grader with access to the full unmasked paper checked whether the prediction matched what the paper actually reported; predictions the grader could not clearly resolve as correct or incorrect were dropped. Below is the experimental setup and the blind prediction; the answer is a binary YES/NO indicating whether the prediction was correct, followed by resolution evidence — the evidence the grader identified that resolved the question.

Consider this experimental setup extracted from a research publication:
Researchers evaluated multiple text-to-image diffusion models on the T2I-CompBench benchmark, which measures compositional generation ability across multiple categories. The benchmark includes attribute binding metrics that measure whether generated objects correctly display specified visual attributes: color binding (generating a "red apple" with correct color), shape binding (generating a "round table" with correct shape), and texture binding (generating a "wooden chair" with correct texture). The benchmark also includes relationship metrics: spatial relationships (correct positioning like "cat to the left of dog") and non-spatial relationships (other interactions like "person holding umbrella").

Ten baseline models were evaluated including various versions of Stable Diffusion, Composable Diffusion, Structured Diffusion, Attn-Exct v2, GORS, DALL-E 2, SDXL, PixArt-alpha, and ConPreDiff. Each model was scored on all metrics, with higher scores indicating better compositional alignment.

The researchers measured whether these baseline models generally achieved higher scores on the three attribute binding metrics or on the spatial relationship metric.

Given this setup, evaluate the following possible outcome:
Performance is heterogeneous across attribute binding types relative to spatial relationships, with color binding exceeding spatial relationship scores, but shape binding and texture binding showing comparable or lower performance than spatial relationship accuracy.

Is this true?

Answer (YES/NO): NO